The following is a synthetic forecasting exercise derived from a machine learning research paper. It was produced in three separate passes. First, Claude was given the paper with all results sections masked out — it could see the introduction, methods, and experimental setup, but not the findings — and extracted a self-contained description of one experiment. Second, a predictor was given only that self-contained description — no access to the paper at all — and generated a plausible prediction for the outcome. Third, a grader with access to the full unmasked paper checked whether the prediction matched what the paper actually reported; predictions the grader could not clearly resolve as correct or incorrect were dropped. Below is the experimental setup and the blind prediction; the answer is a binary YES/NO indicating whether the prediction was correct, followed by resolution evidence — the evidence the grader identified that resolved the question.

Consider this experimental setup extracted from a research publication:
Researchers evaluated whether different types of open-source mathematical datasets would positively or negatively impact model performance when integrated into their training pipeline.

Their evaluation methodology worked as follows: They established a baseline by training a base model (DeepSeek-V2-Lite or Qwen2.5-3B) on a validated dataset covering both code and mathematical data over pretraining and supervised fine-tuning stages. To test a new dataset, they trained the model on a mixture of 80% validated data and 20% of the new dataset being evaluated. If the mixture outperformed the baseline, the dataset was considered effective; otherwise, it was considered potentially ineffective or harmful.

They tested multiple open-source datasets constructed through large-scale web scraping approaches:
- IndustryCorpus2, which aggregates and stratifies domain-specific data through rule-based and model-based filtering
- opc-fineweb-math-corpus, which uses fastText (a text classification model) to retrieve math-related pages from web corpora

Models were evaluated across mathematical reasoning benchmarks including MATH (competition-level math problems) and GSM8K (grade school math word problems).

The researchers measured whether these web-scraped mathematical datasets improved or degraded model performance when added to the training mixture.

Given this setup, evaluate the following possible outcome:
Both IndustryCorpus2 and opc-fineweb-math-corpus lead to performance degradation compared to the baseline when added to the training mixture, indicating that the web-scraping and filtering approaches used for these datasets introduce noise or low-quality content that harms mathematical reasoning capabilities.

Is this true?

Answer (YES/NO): NO